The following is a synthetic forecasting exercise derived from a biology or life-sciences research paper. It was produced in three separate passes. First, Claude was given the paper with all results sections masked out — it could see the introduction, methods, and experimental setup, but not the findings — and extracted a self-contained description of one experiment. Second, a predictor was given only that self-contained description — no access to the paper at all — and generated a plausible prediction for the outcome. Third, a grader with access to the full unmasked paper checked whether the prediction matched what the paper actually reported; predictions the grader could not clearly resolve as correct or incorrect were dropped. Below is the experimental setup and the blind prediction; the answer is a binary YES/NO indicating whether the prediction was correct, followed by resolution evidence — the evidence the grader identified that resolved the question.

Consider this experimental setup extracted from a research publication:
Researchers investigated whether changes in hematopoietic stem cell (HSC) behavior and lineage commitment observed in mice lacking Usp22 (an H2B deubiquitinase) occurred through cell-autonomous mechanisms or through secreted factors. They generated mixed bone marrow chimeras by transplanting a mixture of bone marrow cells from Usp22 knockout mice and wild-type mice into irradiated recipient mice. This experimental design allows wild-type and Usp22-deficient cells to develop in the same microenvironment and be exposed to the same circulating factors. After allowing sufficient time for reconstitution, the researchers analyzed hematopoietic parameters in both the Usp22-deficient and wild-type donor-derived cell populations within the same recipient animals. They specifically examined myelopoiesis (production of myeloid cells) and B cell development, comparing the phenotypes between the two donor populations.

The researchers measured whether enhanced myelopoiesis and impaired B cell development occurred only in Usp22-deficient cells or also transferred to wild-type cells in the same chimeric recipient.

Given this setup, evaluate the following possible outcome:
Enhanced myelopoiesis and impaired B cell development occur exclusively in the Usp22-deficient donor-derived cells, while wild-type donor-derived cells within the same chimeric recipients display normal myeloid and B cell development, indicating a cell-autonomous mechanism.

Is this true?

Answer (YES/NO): YES